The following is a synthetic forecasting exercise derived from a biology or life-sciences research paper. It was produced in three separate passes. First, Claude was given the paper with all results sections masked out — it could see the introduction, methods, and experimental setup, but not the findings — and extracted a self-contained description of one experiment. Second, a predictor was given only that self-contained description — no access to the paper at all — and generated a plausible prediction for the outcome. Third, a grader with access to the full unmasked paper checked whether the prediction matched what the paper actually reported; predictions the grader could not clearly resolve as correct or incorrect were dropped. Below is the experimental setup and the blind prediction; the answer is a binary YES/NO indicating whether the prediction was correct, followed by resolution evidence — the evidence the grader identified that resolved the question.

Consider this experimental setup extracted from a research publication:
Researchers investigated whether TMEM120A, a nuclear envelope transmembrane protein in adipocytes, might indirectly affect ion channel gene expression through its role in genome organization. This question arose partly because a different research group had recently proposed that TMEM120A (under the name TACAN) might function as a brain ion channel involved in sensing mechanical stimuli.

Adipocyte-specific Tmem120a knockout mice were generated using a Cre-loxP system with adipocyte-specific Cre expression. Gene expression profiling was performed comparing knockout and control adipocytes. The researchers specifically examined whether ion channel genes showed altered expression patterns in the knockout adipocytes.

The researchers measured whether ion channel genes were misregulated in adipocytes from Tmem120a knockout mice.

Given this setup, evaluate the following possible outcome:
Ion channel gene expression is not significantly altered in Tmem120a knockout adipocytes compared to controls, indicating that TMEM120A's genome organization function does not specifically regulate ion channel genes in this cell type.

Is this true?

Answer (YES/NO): NO